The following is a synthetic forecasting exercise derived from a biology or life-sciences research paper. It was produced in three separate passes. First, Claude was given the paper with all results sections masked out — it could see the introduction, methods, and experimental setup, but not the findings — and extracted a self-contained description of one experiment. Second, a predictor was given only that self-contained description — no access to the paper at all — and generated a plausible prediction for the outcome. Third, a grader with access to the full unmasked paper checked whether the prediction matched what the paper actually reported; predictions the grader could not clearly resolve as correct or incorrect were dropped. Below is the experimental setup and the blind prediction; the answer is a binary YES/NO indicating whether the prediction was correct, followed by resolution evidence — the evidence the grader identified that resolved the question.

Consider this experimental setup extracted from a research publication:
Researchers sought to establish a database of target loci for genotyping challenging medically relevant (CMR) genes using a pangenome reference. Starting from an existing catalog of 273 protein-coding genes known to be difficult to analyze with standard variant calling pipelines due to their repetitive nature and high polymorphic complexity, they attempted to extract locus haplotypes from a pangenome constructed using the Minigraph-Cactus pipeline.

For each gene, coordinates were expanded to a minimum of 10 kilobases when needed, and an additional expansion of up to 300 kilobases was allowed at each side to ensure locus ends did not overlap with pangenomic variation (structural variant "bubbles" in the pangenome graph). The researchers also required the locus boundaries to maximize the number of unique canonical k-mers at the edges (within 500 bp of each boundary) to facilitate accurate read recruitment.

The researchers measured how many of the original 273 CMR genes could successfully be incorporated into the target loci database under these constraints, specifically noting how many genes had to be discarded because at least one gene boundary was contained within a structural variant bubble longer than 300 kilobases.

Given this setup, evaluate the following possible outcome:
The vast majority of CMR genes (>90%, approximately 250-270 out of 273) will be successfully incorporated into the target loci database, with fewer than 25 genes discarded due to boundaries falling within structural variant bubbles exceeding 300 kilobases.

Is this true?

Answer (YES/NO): YES